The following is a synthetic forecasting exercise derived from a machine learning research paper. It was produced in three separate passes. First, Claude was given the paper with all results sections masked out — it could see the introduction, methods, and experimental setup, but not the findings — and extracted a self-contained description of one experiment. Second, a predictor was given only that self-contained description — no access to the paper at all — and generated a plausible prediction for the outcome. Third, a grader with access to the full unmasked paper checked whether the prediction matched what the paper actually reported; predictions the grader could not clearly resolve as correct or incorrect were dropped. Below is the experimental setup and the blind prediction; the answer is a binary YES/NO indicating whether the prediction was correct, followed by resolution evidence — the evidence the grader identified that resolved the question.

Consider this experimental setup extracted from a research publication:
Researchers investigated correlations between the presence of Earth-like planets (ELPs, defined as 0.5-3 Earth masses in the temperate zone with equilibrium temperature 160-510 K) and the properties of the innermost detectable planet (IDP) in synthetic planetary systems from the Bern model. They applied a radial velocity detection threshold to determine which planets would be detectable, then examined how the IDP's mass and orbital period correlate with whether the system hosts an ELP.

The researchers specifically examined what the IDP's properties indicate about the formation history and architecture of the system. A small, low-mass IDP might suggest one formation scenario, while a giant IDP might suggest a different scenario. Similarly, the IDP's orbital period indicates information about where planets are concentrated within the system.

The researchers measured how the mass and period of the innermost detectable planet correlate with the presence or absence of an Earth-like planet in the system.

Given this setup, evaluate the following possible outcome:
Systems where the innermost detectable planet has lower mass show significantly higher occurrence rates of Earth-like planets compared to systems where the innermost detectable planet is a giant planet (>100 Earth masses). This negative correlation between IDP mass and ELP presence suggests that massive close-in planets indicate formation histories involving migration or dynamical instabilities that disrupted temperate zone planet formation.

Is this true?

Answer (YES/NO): YES